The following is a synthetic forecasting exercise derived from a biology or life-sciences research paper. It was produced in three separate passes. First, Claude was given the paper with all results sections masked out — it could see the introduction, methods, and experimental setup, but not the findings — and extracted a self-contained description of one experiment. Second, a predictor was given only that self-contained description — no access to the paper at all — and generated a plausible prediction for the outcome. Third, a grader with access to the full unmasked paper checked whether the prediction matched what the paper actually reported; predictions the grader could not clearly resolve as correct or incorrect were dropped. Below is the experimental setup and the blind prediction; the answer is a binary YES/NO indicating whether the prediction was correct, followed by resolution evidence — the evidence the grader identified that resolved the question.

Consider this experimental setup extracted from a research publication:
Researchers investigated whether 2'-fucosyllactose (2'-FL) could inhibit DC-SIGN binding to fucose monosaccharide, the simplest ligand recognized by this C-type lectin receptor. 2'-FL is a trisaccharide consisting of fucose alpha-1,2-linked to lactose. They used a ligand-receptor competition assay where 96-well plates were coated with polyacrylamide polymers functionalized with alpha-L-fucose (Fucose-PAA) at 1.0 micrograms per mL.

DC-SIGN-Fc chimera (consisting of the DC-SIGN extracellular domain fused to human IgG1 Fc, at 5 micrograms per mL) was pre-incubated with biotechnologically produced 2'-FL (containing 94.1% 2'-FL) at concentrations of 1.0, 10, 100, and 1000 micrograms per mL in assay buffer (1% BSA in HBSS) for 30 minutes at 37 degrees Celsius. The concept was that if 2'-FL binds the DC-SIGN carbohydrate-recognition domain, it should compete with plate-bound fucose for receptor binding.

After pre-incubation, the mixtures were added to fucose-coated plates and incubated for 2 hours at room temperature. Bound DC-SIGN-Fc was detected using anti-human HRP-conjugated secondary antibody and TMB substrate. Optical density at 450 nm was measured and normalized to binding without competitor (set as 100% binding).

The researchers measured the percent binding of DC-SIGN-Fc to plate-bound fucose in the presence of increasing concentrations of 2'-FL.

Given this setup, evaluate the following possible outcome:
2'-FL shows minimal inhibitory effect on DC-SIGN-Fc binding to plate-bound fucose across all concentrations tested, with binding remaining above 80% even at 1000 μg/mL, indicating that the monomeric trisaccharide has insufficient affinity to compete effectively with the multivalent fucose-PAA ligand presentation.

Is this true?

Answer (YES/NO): NO